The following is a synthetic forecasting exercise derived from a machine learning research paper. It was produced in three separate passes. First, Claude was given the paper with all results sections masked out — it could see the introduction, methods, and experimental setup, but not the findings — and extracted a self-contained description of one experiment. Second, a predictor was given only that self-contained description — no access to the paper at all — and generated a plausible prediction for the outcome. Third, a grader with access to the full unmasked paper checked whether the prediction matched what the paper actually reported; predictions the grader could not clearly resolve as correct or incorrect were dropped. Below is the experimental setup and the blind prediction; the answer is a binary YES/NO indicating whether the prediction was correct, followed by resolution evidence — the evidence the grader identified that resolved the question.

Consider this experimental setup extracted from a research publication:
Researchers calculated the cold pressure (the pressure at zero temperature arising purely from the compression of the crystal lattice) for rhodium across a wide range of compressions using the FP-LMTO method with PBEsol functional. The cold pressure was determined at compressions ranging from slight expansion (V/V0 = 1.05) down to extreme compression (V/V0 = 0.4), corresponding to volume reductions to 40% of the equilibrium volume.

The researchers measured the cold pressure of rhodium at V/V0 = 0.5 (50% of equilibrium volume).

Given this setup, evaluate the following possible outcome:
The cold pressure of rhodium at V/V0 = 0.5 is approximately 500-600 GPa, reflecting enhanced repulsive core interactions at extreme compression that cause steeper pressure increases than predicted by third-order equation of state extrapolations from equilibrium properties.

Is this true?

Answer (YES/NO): NO